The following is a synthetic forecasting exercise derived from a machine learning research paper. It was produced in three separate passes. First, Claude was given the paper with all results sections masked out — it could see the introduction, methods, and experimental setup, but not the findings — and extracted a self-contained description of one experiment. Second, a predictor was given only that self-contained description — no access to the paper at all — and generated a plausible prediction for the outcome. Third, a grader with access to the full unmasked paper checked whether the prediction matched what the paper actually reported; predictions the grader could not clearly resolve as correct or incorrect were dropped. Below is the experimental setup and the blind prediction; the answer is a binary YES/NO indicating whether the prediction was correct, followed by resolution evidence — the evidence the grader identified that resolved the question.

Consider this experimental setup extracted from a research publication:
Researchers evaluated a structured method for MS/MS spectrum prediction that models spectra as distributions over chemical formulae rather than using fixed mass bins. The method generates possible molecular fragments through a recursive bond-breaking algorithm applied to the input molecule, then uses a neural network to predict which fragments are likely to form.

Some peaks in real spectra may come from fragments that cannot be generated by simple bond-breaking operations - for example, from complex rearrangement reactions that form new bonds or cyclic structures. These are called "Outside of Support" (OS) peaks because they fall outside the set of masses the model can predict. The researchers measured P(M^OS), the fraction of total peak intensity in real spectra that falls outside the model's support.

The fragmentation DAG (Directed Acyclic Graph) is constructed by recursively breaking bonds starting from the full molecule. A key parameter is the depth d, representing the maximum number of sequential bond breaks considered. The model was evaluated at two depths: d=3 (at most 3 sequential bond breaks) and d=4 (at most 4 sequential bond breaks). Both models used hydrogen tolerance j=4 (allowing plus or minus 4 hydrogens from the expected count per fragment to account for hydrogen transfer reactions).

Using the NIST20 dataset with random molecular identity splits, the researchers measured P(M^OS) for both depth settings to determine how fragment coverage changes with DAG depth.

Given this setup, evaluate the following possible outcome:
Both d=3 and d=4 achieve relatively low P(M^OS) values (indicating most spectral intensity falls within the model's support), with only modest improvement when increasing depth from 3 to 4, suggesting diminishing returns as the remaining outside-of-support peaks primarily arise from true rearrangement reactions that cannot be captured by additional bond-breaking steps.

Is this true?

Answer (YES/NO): NO